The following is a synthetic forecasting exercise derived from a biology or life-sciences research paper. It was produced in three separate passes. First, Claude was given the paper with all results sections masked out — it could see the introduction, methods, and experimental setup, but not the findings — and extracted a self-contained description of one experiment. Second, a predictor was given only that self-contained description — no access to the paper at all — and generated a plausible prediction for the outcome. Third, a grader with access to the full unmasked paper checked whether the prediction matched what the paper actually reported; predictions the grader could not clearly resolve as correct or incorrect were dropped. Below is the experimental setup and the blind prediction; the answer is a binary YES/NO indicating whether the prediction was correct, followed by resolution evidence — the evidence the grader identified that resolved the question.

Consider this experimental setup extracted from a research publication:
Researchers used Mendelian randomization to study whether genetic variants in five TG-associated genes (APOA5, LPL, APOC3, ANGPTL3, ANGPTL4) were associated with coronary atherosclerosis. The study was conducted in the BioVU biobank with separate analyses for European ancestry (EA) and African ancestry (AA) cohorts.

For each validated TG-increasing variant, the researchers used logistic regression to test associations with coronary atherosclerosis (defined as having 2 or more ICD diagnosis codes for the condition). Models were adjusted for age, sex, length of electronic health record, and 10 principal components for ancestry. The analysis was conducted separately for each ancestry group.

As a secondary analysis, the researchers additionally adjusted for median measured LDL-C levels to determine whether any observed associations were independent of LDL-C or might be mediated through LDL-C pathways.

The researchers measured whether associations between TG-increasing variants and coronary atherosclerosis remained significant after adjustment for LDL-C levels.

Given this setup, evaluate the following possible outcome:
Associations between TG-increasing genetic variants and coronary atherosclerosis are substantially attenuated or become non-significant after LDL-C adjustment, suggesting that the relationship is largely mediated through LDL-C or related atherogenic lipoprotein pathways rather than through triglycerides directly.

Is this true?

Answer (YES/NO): NO